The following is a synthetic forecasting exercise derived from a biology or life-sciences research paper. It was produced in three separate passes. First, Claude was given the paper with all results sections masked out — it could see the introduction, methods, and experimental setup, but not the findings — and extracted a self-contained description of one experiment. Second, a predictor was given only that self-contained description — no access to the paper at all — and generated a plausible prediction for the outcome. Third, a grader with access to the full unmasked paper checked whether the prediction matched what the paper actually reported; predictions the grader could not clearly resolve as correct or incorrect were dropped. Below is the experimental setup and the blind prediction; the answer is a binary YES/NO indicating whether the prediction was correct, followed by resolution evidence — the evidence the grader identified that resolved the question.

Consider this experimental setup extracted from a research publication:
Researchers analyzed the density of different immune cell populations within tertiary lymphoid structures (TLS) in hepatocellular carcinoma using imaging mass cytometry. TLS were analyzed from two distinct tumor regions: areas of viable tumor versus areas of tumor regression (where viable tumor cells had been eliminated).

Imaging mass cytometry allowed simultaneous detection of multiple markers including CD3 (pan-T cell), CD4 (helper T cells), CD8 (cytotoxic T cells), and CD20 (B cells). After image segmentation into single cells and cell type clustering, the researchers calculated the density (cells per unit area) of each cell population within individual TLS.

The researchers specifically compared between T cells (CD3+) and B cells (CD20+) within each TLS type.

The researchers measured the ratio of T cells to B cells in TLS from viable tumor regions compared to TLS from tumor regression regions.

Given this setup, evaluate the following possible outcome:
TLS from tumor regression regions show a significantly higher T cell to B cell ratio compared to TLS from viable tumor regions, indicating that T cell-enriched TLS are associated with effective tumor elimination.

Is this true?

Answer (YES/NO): YES